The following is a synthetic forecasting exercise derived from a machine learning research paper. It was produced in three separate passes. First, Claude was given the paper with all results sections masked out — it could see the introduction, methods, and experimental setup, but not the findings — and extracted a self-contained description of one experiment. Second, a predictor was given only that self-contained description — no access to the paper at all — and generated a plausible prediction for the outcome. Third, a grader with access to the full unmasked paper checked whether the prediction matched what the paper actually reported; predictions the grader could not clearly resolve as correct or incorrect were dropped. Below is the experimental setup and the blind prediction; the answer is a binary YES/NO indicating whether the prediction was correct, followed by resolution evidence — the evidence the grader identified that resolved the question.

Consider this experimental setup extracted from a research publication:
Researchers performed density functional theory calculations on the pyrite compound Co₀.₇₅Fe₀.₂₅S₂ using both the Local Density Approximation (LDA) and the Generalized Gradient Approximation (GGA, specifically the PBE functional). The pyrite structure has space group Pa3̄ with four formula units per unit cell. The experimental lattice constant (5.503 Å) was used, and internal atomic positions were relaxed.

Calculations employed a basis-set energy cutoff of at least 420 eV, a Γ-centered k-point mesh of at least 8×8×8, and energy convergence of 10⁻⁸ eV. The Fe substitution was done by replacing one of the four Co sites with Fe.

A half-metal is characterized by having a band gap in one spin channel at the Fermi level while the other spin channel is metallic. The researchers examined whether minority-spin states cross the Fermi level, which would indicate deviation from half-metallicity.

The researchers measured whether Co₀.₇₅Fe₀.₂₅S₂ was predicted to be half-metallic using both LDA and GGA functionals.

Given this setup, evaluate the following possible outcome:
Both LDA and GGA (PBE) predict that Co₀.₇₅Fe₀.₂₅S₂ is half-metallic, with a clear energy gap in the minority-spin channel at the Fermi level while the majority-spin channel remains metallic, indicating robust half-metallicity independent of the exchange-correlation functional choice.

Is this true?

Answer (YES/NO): NO